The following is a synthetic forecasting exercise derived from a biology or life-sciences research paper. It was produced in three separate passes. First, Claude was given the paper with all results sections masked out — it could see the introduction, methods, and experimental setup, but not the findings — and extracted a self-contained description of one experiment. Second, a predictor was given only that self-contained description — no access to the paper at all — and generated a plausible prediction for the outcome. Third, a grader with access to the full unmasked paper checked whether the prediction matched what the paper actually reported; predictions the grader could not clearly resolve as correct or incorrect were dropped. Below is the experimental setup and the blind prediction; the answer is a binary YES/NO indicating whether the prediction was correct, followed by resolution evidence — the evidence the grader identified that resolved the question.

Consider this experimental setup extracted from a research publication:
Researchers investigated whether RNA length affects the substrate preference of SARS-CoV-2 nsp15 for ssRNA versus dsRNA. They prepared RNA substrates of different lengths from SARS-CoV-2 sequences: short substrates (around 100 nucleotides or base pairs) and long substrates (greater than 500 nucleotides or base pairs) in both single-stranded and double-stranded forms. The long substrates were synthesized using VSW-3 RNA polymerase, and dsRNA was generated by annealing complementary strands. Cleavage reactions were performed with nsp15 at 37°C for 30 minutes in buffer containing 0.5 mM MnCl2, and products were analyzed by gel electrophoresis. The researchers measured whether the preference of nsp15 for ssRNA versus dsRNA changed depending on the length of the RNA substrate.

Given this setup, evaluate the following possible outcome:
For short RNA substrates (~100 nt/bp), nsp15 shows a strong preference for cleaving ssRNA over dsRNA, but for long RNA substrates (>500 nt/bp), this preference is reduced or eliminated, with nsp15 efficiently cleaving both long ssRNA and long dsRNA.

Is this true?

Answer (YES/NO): NO